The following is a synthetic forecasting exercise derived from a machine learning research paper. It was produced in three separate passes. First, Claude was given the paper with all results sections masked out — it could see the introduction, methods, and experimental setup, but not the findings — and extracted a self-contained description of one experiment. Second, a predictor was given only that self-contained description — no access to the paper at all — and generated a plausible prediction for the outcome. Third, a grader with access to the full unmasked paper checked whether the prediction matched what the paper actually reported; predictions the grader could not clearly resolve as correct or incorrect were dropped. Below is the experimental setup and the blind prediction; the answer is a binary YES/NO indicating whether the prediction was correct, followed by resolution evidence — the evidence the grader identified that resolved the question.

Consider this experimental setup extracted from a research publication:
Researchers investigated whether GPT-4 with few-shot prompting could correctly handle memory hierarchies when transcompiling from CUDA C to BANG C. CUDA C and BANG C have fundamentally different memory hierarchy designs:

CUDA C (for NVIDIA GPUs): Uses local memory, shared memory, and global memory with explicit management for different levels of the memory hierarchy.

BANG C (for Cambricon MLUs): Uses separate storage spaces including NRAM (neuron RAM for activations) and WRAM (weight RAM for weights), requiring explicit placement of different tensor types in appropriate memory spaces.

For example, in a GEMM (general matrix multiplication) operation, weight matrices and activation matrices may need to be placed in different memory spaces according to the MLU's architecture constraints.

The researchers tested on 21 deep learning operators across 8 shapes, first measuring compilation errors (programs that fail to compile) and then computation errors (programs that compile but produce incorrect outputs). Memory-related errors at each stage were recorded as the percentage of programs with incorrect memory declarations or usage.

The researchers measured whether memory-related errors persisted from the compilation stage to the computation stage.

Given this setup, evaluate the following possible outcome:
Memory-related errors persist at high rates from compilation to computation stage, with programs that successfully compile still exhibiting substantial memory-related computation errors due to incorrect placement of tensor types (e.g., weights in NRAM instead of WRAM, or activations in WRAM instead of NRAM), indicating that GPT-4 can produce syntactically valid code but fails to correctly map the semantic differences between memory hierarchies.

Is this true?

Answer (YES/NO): NO